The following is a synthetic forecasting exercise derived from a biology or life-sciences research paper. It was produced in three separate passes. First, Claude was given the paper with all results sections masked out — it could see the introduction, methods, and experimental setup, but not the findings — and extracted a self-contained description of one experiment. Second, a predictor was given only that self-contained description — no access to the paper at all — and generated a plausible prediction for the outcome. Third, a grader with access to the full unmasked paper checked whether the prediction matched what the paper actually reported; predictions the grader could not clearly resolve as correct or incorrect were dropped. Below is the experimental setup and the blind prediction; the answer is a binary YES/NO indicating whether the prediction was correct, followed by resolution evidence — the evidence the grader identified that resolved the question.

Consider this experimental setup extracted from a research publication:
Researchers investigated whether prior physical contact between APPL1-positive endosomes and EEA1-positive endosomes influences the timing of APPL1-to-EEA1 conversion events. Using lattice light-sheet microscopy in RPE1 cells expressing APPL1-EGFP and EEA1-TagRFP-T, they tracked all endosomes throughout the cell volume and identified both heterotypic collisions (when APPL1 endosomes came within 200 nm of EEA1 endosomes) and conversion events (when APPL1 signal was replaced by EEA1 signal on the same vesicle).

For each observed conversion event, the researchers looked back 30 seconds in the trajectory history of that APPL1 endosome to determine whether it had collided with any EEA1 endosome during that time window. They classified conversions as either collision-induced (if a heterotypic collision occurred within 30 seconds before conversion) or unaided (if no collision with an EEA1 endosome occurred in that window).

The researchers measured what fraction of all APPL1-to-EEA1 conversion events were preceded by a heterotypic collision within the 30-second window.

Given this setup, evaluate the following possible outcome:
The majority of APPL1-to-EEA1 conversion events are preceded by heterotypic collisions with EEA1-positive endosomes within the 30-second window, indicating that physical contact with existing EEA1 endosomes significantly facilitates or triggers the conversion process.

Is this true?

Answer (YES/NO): NO